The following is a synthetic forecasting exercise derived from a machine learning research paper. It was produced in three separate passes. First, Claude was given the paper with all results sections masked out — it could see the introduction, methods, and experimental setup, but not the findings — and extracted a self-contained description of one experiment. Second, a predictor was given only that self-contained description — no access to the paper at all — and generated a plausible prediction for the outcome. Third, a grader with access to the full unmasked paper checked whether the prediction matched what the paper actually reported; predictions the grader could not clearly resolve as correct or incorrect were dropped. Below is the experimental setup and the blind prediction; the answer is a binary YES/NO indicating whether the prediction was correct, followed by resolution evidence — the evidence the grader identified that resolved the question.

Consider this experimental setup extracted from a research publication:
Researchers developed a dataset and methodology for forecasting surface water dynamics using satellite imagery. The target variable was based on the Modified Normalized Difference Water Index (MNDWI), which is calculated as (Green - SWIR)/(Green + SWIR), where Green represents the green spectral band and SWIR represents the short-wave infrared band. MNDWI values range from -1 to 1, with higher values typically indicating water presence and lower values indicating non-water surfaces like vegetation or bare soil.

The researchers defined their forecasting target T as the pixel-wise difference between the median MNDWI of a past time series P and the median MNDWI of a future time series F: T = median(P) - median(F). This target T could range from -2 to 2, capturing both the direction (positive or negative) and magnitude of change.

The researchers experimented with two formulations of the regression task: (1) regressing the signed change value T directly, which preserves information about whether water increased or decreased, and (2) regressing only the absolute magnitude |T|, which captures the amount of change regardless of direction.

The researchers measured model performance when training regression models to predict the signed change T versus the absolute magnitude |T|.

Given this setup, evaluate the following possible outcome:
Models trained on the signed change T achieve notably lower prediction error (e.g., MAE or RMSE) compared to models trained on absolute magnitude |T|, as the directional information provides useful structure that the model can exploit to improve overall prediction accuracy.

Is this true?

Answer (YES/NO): NO